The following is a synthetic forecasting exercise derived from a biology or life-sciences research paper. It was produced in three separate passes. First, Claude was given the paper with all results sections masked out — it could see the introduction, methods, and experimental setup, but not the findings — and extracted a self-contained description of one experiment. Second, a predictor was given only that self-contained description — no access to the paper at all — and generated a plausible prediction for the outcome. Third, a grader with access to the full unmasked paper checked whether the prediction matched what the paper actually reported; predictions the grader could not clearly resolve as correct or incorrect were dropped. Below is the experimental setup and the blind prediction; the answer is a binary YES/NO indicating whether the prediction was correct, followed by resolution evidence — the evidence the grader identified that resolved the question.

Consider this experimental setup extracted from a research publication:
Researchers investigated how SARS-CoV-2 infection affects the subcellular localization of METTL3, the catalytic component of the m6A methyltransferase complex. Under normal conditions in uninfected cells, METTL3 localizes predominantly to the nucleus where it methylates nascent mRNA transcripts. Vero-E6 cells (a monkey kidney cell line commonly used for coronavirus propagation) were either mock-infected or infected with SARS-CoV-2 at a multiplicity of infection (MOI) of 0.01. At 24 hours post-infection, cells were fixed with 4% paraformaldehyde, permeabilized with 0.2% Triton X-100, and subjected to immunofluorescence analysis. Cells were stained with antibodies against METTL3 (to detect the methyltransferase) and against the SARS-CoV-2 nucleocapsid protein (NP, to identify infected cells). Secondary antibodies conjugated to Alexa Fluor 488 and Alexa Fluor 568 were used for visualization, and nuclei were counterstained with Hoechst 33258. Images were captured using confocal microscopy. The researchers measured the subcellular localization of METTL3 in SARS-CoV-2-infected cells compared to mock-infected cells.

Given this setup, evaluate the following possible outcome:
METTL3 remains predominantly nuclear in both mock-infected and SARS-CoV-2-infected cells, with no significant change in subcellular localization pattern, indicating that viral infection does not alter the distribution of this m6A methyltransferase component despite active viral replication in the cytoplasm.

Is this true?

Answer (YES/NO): NO